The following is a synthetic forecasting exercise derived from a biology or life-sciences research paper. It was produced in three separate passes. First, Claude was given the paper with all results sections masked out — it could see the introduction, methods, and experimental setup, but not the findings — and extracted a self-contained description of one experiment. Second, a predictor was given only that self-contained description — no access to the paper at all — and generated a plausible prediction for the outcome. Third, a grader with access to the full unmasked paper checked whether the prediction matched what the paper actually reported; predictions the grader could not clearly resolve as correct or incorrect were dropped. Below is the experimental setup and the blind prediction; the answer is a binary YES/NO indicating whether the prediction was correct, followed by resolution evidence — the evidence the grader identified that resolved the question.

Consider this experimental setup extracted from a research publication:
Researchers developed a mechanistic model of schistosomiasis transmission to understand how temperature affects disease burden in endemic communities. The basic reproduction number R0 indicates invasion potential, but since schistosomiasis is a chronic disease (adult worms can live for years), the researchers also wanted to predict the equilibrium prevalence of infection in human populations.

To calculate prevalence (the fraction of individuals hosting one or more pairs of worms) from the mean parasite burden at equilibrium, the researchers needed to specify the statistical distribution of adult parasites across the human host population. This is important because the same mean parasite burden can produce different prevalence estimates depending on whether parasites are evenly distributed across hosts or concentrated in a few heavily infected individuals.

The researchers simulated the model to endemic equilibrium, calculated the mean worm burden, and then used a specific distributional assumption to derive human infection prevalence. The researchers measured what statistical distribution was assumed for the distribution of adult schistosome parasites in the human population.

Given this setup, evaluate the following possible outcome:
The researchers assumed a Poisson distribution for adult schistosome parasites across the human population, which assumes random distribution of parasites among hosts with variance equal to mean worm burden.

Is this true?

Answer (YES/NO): NO